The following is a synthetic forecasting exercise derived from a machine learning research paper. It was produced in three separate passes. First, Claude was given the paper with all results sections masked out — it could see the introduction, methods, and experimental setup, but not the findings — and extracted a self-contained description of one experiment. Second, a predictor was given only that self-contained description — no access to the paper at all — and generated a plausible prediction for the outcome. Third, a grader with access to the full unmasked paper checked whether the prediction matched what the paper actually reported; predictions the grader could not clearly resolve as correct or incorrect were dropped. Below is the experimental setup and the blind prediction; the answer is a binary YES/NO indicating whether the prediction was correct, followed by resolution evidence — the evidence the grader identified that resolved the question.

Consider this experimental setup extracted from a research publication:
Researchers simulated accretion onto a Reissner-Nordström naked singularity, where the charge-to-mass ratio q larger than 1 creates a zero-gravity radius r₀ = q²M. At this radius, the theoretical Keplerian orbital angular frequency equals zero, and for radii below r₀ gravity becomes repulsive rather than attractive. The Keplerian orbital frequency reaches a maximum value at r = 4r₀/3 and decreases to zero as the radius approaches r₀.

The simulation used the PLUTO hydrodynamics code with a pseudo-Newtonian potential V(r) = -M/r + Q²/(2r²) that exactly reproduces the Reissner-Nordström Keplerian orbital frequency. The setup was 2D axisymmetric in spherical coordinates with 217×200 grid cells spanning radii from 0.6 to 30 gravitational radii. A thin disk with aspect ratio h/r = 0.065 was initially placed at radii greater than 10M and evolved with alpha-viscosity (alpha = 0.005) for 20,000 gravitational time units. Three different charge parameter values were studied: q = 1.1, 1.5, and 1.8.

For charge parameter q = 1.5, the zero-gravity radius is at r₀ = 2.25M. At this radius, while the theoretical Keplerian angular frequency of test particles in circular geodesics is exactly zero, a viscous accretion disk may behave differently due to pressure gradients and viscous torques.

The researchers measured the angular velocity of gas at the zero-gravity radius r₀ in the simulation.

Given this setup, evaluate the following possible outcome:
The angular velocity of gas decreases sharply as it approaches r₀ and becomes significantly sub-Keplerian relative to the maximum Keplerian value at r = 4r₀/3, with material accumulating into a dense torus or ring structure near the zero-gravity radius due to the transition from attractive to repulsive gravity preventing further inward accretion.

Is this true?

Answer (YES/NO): NO